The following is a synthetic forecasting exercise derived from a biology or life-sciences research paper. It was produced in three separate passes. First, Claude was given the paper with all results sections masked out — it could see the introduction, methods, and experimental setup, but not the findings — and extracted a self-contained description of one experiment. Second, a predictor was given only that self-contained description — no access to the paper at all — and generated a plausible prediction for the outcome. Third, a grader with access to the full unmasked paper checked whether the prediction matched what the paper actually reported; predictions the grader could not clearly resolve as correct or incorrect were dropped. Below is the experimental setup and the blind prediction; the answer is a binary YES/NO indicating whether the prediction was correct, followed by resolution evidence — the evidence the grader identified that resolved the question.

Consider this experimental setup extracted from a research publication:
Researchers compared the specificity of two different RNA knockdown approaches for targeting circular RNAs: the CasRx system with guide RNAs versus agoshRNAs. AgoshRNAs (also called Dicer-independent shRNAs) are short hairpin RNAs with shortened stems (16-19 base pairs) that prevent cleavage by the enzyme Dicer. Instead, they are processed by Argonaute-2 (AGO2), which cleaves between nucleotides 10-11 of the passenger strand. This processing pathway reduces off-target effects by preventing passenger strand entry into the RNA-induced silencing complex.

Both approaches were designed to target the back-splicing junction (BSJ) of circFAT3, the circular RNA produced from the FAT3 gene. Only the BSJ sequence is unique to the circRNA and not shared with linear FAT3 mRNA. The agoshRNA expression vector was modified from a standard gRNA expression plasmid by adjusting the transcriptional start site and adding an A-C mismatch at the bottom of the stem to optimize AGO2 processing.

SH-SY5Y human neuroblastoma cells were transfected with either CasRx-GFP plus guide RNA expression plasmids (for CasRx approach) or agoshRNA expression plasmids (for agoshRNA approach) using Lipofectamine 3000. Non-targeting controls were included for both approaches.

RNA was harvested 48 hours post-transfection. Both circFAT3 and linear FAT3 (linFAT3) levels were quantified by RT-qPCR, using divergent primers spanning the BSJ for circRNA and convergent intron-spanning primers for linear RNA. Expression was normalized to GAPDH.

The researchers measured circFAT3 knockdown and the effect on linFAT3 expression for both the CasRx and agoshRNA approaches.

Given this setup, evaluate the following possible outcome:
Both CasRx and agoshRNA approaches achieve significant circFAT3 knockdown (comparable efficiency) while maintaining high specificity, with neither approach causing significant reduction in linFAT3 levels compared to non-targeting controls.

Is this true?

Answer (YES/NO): NO